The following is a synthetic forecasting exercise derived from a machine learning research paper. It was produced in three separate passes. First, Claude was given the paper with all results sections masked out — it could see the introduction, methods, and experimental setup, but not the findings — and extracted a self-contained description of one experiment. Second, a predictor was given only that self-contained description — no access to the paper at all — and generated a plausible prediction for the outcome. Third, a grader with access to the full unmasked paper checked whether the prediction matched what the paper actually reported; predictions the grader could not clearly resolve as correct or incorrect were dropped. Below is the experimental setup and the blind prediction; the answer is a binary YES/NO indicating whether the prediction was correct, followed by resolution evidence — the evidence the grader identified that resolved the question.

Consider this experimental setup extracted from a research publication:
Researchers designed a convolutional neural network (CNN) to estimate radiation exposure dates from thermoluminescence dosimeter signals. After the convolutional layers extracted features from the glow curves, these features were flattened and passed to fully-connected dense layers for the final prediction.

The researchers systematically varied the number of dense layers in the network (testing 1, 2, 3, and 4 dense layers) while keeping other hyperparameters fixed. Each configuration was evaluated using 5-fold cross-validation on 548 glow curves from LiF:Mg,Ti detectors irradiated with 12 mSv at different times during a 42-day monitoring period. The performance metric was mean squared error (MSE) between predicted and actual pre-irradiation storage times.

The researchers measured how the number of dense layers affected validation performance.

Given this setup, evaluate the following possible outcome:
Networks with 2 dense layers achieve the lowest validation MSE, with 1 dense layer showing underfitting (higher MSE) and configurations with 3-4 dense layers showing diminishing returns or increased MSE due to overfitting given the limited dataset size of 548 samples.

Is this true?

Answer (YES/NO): NO